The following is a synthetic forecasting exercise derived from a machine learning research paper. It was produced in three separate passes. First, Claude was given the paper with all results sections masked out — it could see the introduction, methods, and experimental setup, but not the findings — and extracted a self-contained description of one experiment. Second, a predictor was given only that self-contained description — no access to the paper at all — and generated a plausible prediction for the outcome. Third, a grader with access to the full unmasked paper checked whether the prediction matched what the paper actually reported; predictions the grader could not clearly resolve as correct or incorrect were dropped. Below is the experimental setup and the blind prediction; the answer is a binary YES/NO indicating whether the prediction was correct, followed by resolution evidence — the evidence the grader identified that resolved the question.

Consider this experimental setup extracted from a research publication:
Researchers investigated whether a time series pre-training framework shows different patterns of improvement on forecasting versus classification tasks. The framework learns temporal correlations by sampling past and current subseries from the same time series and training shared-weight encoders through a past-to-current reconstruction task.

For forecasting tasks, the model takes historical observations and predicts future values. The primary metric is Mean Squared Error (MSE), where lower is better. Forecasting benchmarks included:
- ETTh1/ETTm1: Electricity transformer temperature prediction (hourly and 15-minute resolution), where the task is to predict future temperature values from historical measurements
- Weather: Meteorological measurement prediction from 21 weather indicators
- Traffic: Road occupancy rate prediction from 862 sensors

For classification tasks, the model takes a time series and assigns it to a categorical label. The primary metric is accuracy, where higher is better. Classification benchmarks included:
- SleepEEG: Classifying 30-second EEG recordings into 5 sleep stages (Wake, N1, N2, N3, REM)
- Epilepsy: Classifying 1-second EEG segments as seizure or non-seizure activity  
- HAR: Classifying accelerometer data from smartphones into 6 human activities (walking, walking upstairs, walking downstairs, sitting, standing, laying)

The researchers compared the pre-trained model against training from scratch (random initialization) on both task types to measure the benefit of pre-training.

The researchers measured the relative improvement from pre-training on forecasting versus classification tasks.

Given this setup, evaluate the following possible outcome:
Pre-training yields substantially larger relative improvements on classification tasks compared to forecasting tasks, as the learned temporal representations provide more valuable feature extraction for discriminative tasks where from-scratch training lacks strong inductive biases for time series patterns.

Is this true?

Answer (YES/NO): YES